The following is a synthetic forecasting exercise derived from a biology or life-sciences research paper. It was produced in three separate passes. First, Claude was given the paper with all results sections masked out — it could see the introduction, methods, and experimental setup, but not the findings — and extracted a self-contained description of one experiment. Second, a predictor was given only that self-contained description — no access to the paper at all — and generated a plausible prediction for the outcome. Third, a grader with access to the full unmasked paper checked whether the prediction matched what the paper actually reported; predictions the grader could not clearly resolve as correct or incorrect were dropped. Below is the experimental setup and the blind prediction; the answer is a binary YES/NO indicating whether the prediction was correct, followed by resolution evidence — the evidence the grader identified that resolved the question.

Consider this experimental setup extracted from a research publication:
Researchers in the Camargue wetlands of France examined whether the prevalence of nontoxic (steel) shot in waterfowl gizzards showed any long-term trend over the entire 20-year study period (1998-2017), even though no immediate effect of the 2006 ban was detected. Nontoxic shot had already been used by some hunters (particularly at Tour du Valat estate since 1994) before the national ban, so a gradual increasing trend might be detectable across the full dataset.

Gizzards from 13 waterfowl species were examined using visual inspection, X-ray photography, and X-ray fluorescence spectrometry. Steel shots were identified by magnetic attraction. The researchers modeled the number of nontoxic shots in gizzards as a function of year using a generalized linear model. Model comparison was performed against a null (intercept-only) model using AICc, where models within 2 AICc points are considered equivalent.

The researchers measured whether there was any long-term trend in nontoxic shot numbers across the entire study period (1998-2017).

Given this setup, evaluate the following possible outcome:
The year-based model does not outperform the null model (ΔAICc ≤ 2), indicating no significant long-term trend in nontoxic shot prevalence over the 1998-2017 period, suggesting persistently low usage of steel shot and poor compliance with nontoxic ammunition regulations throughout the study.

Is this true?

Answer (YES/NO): NO